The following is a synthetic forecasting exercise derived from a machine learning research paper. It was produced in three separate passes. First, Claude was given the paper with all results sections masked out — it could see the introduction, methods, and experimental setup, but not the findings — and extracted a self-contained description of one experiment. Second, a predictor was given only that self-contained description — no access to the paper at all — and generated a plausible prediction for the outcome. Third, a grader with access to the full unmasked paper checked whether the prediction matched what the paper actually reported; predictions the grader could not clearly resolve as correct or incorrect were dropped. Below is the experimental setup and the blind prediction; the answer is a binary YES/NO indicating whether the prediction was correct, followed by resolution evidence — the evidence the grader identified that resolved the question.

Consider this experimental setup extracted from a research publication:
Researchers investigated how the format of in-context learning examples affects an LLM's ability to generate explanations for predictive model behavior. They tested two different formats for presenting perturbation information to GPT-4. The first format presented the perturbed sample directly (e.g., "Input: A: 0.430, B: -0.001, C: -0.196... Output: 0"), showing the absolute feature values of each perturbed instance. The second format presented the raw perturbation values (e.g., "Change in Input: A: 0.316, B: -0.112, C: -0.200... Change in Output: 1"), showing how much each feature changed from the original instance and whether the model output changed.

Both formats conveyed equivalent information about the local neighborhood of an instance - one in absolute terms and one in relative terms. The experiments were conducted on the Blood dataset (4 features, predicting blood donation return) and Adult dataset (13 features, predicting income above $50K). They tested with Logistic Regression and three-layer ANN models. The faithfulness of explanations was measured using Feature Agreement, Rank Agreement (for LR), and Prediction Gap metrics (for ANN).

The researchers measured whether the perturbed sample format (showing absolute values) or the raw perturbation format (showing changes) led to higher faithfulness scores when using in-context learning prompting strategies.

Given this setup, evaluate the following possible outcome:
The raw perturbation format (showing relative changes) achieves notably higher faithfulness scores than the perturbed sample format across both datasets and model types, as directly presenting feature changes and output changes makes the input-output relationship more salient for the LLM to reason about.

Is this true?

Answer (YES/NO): YES